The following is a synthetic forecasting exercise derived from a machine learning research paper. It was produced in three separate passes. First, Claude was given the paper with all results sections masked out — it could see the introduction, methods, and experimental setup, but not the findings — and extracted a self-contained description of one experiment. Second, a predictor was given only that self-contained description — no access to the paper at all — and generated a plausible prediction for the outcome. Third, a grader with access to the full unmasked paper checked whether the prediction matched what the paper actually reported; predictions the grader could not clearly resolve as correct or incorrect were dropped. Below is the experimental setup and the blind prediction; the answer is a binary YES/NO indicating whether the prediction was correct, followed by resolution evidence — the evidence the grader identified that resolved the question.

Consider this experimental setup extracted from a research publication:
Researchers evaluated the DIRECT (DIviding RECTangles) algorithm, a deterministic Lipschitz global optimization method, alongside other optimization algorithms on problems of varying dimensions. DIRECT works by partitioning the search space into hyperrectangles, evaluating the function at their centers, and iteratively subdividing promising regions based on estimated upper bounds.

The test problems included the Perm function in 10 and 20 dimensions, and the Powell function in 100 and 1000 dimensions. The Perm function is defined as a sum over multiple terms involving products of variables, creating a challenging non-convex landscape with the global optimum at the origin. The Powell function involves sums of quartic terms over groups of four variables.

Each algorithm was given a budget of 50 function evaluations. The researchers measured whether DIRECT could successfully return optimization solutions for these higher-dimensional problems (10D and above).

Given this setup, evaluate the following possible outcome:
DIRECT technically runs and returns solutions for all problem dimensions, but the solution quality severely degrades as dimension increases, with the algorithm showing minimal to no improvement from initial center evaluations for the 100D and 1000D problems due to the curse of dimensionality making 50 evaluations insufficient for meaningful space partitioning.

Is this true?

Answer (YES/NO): NO